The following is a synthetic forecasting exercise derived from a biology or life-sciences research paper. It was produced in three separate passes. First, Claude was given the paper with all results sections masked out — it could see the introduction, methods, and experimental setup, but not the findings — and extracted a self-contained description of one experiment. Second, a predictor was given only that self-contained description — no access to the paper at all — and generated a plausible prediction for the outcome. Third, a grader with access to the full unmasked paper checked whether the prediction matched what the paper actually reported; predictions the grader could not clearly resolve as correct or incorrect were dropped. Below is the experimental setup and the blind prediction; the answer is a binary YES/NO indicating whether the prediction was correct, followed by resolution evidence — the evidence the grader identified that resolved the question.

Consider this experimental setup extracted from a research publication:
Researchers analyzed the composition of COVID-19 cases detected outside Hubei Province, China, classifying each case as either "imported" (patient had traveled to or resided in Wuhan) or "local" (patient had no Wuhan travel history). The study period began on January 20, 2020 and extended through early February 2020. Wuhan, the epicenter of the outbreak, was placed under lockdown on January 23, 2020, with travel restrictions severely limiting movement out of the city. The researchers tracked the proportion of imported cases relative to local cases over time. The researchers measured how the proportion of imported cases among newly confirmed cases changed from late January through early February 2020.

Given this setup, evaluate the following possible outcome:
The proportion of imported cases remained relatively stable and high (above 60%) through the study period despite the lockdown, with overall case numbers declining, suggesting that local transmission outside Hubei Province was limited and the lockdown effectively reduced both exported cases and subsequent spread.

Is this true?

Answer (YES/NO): NO